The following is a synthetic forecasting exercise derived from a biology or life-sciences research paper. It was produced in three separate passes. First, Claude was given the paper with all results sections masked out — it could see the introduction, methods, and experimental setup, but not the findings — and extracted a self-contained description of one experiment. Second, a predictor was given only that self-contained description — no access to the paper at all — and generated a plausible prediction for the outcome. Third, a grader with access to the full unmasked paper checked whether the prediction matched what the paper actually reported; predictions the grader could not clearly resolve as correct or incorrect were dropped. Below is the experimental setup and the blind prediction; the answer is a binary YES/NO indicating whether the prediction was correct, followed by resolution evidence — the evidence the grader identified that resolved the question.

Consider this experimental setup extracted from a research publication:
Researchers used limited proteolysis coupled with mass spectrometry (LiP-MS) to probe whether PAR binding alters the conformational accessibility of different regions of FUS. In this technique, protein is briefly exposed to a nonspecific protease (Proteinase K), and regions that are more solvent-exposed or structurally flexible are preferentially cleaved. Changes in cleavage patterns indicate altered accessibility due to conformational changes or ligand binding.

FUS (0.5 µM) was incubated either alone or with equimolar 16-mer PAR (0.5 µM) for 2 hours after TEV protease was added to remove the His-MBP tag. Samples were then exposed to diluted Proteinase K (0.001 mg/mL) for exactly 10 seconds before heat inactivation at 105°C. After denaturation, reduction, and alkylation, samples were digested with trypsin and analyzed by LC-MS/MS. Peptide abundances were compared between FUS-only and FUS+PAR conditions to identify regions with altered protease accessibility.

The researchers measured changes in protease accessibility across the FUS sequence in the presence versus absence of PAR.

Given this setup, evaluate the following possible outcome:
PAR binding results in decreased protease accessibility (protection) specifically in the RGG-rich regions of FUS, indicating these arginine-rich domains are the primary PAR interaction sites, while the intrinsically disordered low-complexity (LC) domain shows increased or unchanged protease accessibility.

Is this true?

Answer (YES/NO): NO